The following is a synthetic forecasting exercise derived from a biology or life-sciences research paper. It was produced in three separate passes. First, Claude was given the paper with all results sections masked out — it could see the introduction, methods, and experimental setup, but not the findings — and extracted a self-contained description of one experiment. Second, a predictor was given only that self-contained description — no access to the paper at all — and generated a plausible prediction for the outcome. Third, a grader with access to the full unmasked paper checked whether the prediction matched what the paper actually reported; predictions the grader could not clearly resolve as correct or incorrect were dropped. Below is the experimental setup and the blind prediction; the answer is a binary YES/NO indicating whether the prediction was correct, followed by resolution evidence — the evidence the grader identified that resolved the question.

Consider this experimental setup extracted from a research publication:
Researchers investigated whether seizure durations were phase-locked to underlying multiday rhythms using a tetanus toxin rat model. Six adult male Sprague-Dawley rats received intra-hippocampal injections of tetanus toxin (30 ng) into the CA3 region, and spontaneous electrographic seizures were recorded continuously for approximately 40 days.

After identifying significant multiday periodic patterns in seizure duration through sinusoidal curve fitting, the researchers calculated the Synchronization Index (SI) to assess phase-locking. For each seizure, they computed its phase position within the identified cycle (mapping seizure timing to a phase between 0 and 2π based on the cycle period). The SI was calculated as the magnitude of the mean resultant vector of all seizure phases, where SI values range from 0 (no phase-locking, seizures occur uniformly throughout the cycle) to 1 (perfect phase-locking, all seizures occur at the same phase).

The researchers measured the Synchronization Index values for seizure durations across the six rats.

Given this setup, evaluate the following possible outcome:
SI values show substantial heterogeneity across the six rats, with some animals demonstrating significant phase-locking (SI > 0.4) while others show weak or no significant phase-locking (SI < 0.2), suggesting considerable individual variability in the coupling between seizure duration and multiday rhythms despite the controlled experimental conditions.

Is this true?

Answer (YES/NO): YES